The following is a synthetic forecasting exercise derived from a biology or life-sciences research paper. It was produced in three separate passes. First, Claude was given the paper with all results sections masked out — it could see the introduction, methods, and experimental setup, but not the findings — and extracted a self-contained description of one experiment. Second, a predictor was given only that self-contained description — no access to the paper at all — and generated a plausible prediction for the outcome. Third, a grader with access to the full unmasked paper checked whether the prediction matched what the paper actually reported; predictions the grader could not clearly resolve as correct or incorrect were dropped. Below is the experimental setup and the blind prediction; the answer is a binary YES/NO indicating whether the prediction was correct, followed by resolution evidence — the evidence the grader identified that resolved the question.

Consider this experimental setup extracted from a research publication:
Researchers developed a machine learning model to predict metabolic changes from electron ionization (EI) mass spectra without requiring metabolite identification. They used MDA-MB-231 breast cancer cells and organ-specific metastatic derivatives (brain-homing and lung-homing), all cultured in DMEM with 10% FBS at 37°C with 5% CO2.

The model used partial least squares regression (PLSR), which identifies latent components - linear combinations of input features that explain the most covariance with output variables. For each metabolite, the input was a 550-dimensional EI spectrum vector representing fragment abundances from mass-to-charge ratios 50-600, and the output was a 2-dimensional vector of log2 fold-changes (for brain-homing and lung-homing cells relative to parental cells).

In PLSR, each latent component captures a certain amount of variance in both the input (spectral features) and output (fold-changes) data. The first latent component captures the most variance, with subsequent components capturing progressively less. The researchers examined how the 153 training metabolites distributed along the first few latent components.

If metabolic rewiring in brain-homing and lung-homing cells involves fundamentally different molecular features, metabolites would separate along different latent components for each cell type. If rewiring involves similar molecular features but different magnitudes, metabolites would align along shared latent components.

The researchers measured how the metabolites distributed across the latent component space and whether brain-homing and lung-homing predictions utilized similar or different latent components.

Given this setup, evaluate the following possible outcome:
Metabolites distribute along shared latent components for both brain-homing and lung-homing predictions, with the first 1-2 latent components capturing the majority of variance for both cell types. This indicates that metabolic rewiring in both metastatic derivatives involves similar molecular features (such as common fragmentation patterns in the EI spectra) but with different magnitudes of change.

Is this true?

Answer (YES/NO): NO